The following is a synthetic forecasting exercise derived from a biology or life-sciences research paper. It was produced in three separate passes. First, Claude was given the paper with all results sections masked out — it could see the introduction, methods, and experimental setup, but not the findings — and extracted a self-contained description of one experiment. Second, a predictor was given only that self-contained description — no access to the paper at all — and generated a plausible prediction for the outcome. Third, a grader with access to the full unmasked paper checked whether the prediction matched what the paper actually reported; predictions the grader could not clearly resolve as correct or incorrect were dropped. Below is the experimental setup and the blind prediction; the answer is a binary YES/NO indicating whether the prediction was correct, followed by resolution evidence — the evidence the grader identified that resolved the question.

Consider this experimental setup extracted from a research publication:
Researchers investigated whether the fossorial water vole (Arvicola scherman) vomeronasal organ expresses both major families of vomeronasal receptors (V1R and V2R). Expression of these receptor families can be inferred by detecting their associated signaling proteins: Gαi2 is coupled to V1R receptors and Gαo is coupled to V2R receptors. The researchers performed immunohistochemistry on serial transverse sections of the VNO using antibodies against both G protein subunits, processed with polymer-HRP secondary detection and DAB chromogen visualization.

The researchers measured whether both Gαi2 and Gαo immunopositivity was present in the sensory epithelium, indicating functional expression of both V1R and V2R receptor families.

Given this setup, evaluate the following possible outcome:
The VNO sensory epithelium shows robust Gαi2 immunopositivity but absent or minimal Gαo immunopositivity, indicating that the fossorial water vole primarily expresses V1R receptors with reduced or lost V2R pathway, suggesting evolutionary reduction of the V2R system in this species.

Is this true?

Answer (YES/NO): NO